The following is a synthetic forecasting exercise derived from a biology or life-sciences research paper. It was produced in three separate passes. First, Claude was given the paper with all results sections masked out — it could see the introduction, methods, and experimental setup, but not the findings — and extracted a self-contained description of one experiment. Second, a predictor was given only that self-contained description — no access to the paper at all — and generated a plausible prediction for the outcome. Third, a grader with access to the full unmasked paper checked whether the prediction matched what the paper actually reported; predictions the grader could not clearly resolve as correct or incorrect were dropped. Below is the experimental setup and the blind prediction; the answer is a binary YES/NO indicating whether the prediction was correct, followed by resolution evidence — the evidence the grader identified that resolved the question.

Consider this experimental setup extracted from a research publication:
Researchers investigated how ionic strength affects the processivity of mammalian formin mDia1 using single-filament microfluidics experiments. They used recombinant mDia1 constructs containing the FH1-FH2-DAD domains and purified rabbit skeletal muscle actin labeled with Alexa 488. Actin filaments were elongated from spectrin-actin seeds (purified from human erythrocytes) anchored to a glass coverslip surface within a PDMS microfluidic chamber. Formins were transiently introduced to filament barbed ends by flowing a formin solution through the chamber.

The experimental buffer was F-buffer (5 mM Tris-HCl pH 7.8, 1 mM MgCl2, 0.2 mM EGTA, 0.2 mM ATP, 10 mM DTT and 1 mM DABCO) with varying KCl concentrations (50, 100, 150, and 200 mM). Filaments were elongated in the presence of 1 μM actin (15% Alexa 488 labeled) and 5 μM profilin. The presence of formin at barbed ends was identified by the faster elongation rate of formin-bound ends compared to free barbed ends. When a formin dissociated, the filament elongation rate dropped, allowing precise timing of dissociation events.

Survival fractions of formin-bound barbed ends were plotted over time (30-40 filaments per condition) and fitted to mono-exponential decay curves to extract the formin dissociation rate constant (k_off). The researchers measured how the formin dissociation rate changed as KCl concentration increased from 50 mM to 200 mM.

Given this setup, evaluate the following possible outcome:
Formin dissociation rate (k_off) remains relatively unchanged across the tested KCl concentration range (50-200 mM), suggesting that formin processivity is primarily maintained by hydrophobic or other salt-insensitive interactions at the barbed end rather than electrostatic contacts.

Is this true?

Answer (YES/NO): NO